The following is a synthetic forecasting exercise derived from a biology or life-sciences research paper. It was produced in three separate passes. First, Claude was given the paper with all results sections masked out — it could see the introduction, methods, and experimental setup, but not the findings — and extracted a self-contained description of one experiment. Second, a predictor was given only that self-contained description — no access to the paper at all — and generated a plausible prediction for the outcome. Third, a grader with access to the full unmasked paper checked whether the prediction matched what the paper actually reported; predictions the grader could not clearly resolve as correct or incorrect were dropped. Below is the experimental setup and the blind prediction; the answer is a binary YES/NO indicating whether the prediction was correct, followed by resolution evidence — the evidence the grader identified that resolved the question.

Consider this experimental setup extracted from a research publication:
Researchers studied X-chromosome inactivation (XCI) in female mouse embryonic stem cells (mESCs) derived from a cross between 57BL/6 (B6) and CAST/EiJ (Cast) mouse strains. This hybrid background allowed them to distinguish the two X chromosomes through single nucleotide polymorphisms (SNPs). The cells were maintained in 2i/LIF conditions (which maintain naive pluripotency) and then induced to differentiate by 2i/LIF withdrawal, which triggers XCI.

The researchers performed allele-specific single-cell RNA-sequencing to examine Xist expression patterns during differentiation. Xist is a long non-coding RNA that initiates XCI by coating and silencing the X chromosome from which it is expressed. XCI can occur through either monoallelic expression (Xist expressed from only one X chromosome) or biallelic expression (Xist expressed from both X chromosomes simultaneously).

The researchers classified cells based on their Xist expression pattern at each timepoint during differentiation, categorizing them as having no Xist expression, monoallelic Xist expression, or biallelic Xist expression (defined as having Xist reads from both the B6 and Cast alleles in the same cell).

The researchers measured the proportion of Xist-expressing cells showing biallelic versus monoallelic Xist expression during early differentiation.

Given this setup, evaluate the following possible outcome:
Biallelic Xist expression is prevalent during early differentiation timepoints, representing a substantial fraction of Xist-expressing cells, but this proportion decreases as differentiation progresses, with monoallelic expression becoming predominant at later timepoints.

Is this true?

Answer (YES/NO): YES